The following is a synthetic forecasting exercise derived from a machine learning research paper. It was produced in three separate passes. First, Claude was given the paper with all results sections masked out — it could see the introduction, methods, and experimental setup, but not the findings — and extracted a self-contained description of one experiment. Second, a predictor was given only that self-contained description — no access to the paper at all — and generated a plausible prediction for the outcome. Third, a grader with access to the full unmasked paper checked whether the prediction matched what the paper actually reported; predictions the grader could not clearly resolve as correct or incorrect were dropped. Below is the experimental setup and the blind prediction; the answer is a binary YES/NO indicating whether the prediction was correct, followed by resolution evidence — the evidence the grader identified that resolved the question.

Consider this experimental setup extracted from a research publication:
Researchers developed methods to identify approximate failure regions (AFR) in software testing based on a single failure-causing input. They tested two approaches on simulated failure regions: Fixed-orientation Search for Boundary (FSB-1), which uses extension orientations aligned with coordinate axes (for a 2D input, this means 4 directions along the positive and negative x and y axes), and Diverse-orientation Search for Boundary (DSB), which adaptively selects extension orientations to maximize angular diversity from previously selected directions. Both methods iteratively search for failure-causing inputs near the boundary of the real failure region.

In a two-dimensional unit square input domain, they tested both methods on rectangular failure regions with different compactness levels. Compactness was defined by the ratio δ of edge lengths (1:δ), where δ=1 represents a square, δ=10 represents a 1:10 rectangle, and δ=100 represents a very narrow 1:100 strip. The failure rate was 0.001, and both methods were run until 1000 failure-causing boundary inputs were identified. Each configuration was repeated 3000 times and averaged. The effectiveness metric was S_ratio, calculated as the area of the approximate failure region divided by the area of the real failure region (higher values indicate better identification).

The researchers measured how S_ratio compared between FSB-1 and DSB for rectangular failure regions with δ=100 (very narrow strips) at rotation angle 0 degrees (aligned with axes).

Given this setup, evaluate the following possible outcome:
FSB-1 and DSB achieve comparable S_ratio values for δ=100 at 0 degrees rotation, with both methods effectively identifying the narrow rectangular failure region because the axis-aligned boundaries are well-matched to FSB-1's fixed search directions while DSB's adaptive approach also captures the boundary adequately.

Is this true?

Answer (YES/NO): NO